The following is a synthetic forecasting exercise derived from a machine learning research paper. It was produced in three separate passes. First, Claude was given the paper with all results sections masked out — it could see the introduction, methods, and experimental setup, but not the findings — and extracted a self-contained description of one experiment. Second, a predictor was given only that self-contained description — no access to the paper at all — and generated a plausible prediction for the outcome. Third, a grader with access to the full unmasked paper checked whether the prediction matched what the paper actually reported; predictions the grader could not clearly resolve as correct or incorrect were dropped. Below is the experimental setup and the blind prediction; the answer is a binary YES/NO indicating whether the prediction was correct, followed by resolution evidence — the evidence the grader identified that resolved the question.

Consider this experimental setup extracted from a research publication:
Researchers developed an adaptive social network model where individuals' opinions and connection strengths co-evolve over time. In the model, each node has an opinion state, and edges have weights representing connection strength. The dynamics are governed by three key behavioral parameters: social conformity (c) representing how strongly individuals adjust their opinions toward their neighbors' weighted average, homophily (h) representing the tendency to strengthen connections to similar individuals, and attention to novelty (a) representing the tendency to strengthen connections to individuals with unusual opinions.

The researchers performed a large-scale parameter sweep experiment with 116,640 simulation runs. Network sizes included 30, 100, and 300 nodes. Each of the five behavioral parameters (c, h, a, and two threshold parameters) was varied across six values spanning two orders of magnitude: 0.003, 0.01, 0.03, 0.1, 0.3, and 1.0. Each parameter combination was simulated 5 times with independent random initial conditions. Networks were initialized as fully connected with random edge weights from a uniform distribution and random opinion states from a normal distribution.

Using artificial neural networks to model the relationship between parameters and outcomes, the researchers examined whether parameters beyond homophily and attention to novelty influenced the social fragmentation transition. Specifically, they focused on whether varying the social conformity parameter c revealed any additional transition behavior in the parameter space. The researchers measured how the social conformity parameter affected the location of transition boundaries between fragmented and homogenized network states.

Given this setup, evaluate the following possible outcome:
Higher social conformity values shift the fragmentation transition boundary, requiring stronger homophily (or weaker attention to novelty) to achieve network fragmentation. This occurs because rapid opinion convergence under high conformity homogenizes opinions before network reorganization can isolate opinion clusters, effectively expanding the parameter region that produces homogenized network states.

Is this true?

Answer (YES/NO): NO